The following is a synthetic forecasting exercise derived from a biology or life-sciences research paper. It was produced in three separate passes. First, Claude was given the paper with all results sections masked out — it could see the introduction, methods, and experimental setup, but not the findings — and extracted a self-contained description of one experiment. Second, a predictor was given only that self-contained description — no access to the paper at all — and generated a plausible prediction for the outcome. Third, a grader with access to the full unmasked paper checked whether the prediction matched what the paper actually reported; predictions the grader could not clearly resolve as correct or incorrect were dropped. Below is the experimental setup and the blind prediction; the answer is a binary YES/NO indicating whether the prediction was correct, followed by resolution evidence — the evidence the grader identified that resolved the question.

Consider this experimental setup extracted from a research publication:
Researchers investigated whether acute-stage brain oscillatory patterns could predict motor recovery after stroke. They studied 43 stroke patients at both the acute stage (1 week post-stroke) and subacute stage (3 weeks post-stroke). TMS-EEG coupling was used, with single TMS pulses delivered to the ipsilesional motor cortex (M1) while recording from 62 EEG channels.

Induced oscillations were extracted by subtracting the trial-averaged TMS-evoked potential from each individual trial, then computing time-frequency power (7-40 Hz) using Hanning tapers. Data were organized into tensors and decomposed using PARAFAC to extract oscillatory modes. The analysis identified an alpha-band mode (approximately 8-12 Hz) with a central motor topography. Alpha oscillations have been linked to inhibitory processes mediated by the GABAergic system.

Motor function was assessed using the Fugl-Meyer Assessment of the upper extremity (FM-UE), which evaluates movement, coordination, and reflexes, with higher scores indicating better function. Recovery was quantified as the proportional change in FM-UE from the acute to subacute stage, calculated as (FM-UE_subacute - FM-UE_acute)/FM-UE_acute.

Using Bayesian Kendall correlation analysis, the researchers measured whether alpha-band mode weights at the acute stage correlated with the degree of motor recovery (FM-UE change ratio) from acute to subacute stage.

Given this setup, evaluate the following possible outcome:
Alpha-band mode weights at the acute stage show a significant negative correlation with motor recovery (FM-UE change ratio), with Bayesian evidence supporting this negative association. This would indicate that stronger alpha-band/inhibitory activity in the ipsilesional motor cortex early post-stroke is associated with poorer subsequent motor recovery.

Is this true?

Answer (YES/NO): NO